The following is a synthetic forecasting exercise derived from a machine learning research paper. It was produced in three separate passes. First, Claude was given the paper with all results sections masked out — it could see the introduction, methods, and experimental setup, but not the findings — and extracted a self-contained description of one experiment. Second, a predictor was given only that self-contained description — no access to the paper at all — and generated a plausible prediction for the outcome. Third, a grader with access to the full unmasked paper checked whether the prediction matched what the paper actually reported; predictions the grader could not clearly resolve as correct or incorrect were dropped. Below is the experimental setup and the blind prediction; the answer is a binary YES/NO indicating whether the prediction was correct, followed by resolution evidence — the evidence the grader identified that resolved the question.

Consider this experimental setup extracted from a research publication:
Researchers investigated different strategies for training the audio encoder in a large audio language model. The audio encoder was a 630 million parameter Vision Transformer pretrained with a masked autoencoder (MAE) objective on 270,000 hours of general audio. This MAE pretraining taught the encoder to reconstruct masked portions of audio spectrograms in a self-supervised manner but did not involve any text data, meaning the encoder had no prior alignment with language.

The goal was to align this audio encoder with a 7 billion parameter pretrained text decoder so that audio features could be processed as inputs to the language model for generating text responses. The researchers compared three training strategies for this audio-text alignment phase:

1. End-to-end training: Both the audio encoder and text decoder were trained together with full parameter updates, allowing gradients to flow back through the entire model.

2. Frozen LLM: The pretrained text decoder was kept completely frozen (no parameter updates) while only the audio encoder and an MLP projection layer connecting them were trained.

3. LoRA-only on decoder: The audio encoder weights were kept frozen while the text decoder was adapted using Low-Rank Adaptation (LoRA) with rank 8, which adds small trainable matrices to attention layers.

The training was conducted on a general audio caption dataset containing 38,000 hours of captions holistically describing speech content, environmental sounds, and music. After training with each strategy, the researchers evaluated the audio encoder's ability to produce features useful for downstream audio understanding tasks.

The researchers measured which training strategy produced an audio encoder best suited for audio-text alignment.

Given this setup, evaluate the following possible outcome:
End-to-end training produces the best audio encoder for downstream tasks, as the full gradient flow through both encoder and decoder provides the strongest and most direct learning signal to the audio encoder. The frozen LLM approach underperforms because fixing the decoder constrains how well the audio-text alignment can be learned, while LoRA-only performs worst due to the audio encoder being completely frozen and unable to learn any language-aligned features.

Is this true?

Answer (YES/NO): NO